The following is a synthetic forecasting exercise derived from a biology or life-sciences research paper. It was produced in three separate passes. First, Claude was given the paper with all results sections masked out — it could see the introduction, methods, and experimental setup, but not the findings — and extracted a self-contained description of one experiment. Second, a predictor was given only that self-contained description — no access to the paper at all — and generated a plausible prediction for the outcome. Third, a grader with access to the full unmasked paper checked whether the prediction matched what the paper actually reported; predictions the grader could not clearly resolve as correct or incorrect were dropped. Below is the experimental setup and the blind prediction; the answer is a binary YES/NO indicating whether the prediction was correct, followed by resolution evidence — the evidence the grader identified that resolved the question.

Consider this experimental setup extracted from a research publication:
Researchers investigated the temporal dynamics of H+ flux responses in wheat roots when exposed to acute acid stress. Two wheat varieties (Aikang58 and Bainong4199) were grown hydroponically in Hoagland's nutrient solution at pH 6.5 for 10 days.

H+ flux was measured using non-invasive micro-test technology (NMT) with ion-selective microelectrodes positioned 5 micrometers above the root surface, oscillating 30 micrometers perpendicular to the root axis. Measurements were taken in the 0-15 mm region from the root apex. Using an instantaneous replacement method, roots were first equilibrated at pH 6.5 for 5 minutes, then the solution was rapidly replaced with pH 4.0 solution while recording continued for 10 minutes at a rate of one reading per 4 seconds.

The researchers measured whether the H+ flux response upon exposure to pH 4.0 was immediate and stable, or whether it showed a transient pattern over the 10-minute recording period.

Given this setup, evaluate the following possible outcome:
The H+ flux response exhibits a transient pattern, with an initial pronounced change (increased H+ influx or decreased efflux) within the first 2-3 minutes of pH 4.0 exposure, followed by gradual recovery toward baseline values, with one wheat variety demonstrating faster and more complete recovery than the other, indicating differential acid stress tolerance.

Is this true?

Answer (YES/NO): NO